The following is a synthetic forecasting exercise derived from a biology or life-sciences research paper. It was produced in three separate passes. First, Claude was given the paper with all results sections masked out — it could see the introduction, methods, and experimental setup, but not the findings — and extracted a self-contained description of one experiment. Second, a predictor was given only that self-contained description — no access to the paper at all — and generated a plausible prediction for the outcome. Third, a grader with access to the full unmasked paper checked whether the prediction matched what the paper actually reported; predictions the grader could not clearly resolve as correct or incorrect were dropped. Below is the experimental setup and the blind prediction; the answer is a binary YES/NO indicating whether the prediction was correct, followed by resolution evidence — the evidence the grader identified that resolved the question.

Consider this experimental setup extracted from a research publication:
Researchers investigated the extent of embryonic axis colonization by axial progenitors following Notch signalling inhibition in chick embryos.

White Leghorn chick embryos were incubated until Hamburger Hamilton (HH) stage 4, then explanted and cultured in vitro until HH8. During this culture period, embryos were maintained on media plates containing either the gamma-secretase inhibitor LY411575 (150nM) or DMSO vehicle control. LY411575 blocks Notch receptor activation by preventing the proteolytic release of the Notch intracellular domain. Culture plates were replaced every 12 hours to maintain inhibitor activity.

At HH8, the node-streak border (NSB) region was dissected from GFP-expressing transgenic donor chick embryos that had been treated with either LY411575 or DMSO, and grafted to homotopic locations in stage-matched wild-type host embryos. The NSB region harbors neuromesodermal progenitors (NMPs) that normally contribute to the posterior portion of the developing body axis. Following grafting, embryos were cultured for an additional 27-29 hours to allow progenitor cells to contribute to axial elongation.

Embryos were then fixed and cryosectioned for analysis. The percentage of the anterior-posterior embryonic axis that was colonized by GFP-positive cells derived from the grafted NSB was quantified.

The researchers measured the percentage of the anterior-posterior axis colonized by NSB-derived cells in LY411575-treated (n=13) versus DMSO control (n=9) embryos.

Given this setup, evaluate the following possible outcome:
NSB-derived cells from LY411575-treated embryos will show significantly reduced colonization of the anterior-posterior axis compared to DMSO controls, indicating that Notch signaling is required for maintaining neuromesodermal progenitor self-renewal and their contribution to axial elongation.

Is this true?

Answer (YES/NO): NO